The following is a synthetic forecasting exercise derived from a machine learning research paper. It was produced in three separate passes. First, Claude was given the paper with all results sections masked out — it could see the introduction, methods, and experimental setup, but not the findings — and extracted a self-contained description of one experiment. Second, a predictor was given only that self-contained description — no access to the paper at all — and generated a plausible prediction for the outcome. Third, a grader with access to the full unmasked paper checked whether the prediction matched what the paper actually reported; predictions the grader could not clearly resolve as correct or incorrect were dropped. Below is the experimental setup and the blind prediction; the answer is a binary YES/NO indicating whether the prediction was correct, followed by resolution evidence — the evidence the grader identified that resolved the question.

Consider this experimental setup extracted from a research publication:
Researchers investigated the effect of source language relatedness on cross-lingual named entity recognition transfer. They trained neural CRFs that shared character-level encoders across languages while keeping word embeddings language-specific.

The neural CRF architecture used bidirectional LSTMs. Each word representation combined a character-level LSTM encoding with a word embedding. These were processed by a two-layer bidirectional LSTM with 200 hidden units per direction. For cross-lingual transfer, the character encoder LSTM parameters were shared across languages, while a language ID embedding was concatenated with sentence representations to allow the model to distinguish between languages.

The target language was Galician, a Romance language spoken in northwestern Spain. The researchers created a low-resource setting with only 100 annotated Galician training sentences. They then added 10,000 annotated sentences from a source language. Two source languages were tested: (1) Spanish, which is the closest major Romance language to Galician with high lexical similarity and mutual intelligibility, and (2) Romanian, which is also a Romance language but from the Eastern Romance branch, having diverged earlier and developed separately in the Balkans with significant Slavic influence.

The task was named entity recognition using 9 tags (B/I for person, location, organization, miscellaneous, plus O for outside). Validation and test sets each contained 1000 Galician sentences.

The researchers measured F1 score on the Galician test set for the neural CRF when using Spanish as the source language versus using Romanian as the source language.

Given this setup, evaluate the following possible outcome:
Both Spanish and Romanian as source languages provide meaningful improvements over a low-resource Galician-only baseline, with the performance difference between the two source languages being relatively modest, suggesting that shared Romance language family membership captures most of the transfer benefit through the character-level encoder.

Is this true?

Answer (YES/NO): NO